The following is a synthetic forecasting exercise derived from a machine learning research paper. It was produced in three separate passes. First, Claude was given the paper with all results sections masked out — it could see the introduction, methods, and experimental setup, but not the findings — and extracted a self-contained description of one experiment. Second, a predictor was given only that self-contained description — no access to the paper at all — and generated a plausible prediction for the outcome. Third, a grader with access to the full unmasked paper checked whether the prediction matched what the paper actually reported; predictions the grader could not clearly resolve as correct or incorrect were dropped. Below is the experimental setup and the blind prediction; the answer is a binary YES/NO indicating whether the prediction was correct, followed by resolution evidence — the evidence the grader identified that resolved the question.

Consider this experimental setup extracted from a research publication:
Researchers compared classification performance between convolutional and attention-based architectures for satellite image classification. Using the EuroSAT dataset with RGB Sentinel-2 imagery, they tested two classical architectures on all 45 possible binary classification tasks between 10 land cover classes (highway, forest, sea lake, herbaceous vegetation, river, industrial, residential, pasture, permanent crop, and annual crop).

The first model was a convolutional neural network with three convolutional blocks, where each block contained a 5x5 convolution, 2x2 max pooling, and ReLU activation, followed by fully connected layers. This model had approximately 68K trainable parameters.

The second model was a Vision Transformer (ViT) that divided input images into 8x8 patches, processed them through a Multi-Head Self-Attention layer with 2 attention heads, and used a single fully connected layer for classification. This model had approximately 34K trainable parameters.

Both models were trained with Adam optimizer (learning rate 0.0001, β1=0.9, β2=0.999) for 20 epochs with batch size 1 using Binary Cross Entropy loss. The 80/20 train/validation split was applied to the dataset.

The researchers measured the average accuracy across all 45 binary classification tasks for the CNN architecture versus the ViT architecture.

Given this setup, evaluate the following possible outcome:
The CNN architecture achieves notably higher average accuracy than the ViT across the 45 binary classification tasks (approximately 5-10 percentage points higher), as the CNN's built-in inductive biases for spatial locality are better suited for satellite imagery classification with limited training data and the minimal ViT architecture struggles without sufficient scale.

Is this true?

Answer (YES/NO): NO